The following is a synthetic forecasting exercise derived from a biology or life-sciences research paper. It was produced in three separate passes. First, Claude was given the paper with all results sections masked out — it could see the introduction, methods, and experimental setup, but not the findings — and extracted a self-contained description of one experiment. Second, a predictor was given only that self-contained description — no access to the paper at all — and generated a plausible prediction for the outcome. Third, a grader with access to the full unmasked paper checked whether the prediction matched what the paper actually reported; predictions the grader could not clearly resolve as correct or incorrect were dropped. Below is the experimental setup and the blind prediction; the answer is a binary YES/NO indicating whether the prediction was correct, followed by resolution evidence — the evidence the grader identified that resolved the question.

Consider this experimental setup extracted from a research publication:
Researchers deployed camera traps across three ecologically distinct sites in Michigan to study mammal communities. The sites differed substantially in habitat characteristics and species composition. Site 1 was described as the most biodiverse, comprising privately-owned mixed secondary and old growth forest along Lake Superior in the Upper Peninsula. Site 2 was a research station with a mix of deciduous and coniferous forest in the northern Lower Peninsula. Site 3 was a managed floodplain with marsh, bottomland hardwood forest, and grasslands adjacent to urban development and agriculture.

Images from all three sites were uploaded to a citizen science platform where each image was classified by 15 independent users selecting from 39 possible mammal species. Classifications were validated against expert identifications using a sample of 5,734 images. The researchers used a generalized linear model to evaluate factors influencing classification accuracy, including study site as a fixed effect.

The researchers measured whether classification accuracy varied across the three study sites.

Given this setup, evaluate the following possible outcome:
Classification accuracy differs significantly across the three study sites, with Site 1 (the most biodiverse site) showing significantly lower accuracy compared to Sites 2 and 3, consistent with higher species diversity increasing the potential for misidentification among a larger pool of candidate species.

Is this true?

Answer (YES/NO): NO